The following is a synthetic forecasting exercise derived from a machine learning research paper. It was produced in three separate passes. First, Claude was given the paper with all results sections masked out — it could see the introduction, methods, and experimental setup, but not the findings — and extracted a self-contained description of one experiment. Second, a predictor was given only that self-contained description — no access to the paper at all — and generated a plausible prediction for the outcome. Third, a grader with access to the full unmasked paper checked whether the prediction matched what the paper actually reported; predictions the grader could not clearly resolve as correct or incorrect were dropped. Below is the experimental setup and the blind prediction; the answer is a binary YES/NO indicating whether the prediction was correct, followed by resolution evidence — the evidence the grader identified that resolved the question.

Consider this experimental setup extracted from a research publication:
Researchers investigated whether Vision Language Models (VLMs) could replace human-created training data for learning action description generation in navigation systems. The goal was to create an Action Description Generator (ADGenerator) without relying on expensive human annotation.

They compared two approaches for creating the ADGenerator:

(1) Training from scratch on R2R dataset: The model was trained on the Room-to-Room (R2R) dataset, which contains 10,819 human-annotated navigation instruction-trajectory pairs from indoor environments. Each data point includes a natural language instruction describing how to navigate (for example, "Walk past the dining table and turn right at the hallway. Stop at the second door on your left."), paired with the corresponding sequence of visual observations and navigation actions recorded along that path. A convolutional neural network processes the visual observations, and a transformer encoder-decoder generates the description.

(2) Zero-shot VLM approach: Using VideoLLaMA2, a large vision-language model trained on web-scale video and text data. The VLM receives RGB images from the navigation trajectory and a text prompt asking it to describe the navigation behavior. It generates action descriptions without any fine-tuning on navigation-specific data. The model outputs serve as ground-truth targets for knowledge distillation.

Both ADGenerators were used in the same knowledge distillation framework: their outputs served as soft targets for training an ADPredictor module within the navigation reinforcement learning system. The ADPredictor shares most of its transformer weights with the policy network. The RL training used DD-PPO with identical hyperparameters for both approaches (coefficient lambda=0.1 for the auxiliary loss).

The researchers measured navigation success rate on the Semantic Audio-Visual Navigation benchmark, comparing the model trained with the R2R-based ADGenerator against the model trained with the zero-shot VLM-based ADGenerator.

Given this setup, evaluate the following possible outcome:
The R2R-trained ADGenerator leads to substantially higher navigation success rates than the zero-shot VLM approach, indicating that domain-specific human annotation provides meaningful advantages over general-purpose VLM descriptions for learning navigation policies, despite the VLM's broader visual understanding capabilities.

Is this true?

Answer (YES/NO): NO